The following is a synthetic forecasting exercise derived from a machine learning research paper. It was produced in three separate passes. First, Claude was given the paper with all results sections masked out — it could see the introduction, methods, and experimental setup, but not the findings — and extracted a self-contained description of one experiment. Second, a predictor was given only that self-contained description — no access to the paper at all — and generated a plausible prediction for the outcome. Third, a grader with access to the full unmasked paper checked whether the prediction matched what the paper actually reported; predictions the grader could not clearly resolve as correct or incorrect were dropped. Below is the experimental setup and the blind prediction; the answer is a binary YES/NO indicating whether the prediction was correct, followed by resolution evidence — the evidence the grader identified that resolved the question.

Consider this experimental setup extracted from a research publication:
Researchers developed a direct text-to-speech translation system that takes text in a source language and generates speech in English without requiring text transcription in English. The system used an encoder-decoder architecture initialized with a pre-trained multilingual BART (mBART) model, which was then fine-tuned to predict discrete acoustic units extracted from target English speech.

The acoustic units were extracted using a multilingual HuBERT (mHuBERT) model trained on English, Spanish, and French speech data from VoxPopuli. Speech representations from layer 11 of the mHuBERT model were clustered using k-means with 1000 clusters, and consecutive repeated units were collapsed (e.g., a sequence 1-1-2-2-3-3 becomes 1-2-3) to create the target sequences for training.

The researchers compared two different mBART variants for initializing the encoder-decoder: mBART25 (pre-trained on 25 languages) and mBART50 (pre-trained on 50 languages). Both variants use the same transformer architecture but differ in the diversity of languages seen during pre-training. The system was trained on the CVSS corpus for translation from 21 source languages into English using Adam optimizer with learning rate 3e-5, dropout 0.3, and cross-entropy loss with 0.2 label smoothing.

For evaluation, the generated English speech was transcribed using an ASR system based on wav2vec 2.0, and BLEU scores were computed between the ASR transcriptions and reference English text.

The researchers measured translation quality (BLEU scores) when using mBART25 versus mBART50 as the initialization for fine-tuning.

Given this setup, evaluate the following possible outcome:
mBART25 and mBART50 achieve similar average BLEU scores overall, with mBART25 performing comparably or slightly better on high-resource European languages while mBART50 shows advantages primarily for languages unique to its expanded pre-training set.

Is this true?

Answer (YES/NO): NO